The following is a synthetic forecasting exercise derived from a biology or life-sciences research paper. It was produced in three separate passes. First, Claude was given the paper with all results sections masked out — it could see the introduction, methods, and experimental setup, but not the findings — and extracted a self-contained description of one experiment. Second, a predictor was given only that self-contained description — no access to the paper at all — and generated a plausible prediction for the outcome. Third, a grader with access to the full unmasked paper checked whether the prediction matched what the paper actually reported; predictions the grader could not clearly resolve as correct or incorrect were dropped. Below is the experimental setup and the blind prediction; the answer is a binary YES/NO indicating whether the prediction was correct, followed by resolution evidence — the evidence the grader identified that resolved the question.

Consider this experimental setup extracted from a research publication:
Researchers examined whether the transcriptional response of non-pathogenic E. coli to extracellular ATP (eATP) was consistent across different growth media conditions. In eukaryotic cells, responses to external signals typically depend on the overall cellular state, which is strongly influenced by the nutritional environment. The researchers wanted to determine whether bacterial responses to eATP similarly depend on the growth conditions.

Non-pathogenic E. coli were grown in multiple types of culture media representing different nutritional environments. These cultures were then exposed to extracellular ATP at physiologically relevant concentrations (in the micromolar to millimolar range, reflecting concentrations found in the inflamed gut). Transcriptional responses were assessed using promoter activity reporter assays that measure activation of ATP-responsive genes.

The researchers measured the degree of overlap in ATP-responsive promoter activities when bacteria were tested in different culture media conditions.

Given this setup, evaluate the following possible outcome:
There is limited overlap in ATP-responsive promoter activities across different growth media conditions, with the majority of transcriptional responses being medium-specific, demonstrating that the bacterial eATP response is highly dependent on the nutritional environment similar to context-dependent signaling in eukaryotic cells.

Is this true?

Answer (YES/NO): YES